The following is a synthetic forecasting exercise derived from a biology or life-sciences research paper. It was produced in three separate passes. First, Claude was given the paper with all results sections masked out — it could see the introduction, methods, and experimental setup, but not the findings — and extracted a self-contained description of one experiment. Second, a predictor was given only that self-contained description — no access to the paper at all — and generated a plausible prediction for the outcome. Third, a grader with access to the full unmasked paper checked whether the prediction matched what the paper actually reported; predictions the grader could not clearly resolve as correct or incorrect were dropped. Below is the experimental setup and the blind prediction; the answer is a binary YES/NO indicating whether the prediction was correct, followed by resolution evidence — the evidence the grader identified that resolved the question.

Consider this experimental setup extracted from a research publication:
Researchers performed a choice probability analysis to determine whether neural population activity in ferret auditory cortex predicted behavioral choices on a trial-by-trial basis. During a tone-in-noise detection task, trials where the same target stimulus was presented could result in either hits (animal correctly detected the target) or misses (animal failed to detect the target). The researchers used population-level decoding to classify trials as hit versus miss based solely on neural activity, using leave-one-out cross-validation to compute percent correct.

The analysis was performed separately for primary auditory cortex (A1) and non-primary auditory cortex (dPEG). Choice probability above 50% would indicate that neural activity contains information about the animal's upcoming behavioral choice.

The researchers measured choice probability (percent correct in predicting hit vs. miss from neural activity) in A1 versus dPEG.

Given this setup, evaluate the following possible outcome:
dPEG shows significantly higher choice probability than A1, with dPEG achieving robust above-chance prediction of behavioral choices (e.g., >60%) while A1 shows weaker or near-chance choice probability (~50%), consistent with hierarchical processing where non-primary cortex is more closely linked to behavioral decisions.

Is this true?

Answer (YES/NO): NO